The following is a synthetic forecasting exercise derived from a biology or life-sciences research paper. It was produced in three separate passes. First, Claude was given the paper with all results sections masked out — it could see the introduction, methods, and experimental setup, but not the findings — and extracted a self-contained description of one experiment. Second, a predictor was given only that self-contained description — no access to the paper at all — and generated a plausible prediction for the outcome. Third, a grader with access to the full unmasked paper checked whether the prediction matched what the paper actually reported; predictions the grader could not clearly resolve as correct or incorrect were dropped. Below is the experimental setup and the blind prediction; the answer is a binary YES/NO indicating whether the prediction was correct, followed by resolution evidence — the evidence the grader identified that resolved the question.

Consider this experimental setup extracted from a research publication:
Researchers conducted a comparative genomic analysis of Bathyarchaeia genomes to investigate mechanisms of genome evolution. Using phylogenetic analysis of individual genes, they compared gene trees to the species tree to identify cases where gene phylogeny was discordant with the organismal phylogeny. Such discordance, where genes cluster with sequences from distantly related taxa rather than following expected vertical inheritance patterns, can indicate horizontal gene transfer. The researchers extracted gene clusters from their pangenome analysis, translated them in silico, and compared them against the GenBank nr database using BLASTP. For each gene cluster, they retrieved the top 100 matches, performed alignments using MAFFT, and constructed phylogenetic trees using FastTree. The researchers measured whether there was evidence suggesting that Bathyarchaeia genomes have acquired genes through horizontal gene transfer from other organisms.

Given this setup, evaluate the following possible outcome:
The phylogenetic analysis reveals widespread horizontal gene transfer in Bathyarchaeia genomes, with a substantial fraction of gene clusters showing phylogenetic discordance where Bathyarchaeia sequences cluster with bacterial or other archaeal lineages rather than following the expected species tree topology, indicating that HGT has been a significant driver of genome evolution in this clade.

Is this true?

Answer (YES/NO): YES